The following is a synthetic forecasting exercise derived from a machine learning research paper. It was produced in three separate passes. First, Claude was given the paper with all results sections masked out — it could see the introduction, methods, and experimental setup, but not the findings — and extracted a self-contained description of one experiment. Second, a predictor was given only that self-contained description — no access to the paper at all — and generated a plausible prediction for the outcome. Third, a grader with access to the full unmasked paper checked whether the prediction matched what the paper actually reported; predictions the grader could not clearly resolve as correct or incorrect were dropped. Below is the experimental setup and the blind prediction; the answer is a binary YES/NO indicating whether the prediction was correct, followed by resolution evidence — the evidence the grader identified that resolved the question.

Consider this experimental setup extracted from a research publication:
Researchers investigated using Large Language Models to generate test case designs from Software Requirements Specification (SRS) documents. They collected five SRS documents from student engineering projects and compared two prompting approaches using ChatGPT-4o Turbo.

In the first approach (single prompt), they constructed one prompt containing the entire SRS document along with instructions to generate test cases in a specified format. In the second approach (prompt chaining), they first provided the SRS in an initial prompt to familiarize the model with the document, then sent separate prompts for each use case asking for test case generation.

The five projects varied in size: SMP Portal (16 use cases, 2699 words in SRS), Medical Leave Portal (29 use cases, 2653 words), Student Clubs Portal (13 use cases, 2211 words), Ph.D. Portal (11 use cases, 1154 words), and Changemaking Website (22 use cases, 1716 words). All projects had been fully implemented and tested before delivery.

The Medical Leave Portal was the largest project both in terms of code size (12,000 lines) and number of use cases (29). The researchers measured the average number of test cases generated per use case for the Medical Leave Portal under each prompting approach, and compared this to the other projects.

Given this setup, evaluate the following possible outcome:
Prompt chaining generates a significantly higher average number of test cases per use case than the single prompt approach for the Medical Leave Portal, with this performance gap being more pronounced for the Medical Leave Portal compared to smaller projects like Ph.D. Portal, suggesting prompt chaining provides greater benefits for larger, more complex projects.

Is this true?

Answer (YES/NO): NO